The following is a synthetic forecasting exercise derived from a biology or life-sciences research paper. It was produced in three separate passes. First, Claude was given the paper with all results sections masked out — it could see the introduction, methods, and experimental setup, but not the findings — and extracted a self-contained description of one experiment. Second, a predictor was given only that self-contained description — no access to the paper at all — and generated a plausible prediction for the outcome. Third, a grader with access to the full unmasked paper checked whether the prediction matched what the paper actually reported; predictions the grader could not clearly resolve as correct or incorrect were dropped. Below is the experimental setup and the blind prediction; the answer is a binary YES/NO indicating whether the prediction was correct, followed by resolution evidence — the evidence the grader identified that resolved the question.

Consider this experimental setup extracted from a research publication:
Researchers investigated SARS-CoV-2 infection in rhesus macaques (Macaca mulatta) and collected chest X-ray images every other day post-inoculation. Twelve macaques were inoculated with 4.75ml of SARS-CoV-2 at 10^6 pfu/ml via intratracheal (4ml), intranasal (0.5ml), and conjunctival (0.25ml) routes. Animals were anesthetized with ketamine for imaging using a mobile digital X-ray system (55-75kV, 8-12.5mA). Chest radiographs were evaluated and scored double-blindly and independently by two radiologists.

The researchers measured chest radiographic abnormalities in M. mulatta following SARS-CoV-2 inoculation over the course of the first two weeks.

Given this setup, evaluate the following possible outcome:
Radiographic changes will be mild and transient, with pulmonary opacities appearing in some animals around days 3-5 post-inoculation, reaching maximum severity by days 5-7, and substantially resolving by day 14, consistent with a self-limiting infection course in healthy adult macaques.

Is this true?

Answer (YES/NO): NO